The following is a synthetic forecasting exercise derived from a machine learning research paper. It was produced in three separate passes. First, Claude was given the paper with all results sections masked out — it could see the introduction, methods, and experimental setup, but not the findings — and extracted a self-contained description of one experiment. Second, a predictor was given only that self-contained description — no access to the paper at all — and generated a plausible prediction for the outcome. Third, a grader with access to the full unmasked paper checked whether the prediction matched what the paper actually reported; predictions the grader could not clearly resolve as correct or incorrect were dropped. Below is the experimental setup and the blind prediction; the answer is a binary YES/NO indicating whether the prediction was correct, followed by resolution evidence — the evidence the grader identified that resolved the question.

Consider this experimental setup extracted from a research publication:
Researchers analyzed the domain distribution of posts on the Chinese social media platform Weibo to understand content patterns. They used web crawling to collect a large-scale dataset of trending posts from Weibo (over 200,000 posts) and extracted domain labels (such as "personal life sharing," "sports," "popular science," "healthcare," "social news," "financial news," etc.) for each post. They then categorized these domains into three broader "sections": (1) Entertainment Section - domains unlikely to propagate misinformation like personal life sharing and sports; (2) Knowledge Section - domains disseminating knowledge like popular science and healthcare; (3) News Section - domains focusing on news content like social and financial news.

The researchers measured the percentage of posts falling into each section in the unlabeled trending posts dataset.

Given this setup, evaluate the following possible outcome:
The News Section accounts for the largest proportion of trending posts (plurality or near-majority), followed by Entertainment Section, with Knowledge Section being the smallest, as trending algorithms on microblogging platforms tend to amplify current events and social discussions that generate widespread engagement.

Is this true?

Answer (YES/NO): NO